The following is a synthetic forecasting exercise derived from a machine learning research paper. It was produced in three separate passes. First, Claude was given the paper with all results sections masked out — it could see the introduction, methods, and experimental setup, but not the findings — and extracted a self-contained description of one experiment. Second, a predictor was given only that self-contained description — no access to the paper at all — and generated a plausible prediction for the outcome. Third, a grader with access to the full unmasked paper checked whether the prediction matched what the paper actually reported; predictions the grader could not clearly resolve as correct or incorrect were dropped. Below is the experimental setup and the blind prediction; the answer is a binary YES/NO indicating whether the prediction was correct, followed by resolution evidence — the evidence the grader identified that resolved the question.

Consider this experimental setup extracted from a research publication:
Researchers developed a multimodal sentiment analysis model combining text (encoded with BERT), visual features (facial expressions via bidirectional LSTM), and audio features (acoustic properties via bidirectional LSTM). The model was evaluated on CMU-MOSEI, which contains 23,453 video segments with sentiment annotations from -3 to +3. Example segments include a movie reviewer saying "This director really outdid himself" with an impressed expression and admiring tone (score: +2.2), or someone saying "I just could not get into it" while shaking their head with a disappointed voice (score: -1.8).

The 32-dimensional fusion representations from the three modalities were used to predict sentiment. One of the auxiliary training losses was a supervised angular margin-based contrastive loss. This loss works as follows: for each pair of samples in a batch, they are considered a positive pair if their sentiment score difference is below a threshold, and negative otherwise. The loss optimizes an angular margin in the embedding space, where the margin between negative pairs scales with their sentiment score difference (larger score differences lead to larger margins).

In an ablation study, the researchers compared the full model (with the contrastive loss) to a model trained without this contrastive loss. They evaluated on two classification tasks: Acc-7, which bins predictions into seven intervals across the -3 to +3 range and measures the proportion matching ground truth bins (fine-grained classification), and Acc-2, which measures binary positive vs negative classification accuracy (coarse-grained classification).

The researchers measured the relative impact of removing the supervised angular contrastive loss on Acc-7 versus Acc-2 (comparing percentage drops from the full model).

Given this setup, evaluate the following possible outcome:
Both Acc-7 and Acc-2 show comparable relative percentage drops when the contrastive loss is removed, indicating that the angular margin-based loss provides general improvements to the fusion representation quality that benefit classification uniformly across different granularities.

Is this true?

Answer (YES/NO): NO